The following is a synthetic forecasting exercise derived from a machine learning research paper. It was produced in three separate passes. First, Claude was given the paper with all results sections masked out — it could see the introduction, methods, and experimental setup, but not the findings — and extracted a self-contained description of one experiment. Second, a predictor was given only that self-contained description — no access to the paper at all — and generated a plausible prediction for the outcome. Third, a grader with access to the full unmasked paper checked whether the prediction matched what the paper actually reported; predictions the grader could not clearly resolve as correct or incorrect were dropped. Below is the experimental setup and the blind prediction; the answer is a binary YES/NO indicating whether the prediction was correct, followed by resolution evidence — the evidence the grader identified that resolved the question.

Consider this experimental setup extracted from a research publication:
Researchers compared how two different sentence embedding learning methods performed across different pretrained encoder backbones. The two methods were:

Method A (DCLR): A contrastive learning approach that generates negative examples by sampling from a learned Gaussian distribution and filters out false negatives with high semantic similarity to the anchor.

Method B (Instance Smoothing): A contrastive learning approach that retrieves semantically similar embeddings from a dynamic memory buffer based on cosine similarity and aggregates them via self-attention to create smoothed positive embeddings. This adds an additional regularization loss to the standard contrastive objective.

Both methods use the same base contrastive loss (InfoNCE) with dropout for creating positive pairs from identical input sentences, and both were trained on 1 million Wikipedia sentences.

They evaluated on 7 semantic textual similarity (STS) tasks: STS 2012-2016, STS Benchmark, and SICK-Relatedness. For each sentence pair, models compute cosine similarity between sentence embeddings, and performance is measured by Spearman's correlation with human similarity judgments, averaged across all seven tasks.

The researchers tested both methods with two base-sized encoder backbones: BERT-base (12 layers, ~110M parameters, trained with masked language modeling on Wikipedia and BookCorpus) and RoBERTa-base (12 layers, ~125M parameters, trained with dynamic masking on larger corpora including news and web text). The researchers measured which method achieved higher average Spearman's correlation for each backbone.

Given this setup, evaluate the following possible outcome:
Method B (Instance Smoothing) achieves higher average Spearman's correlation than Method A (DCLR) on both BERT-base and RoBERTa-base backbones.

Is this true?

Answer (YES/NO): NO